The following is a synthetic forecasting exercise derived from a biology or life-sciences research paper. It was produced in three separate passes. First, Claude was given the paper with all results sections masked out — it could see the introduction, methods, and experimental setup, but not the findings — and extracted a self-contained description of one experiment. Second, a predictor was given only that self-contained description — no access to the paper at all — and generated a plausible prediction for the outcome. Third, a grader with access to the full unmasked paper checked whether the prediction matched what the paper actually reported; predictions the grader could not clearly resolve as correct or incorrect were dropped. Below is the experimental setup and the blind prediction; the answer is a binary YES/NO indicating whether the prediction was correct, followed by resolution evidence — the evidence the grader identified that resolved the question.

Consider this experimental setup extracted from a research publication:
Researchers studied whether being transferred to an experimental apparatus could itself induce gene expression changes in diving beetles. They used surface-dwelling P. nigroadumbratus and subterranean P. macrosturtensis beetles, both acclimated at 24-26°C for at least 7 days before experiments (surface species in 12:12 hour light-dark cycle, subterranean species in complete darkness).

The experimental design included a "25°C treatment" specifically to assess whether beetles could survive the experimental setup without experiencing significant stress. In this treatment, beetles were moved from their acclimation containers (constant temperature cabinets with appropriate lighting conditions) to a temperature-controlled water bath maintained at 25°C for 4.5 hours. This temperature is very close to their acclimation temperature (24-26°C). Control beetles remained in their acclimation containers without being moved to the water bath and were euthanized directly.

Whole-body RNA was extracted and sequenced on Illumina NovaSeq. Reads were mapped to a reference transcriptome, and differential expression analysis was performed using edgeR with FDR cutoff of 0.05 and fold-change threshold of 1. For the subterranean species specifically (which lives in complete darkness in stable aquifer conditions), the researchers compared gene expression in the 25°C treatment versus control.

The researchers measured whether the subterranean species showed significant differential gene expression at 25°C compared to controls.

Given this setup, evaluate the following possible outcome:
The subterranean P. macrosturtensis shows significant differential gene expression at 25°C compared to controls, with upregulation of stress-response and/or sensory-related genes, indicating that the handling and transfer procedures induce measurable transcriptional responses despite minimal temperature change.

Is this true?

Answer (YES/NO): YES